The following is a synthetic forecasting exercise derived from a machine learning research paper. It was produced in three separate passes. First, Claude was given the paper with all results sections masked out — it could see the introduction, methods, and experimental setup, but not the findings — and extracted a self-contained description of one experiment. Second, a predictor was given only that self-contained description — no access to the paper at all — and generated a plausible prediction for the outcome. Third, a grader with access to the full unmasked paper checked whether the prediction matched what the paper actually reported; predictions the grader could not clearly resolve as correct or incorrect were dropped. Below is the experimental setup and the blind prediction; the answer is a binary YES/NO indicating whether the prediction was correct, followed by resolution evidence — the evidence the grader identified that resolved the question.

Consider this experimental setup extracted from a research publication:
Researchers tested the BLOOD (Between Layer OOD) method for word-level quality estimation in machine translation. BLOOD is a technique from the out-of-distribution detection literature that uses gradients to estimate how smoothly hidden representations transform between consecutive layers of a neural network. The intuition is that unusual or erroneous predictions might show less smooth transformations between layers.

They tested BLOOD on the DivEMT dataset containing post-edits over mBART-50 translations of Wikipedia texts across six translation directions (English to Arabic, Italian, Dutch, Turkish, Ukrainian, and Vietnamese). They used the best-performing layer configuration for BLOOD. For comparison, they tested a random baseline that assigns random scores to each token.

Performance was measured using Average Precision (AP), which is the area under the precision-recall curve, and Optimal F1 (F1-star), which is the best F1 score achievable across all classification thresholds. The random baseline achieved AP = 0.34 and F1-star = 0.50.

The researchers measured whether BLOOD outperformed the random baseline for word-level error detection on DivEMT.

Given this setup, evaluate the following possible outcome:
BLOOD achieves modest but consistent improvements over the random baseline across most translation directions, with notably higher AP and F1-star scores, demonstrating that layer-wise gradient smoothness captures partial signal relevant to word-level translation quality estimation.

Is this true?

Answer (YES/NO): NO